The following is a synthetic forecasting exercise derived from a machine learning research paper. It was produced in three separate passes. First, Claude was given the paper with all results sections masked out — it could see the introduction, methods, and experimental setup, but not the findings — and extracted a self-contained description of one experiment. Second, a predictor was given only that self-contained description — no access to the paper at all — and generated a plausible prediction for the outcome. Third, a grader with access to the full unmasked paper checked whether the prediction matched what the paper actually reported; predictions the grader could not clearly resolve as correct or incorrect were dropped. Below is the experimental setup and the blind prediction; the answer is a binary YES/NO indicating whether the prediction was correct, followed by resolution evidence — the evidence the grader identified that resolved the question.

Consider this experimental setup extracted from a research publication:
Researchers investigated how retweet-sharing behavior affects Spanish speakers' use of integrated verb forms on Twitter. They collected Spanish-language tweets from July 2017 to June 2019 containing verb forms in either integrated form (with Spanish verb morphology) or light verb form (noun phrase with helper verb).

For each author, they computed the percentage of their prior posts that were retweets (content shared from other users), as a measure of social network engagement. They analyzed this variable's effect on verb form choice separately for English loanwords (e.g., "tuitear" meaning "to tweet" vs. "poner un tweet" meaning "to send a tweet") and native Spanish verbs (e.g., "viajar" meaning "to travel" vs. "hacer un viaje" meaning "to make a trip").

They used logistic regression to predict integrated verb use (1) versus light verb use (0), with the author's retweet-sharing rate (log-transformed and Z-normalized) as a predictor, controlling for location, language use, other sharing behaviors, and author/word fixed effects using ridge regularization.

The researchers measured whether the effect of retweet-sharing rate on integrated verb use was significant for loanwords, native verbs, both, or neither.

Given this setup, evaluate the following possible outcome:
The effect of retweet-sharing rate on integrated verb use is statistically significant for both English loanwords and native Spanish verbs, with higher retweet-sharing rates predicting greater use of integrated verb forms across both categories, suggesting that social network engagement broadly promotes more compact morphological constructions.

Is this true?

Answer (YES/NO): NO